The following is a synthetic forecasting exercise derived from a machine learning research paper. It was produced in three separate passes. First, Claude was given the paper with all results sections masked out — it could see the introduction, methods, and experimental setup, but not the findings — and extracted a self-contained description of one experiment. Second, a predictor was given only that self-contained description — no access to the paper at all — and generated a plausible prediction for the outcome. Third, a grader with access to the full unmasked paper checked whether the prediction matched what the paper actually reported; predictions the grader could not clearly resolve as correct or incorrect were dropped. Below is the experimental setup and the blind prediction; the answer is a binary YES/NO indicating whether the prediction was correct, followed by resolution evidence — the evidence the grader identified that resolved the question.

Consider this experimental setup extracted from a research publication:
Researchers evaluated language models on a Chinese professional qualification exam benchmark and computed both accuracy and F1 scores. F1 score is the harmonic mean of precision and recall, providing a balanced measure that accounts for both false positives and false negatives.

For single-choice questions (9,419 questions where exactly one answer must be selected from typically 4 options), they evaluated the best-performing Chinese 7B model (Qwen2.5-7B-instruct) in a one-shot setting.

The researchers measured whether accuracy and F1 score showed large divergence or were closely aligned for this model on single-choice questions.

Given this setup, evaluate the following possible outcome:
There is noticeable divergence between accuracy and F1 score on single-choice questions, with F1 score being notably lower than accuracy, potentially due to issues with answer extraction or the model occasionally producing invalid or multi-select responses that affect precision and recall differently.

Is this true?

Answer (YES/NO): NO